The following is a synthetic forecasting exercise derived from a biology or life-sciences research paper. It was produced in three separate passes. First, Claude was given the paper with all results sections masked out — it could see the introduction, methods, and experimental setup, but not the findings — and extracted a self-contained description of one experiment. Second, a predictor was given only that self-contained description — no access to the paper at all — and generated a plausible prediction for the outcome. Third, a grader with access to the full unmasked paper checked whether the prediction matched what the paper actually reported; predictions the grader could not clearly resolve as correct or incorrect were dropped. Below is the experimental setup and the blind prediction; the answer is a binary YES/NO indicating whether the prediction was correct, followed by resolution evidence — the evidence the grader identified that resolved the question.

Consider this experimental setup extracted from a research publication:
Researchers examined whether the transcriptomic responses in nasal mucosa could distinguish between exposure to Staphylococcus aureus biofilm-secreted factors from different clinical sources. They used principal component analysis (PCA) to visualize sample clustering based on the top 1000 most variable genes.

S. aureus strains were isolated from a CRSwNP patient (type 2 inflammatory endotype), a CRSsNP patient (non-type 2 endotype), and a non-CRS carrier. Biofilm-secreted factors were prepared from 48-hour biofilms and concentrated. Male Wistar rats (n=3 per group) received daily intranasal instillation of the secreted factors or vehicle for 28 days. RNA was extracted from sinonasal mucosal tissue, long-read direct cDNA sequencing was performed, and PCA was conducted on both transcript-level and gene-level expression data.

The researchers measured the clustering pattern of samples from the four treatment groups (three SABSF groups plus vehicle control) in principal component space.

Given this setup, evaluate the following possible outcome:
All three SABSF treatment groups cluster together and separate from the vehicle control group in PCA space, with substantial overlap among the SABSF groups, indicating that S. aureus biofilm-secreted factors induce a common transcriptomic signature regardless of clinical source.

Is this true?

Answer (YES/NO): NO